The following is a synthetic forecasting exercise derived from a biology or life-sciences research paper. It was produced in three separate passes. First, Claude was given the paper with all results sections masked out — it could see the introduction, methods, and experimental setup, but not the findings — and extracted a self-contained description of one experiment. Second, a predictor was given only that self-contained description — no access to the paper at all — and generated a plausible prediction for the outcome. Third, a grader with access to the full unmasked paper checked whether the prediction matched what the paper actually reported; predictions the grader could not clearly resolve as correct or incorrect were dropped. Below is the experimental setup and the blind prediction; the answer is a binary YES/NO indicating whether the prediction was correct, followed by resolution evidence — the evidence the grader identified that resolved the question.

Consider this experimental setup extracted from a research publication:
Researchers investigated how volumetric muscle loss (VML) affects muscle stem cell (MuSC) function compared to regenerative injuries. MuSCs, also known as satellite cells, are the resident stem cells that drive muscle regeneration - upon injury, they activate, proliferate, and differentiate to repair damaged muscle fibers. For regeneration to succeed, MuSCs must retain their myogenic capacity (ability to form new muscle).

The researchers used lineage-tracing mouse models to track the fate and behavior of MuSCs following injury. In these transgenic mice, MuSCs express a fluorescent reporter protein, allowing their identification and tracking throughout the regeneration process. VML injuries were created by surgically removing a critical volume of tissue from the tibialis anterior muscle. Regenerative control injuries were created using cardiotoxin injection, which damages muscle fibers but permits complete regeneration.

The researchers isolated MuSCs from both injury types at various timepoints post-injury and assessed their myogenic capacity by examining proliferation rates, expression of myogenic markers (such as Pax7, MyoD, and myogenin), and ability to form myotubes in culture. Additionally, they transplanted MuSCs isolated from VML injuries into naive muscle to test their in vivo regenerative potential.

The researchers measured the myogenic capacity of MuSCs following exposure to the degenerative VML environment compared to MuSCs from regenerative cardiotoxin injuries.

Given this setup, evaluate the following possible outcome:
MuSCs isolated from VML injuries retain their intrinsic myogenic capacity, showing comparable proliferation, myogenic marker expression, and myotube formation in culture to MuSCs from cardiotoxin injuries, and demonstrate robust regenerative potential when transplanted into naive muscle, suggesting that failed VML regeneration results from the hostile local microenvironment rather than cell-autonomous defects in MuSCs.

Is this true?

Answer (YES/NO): NO